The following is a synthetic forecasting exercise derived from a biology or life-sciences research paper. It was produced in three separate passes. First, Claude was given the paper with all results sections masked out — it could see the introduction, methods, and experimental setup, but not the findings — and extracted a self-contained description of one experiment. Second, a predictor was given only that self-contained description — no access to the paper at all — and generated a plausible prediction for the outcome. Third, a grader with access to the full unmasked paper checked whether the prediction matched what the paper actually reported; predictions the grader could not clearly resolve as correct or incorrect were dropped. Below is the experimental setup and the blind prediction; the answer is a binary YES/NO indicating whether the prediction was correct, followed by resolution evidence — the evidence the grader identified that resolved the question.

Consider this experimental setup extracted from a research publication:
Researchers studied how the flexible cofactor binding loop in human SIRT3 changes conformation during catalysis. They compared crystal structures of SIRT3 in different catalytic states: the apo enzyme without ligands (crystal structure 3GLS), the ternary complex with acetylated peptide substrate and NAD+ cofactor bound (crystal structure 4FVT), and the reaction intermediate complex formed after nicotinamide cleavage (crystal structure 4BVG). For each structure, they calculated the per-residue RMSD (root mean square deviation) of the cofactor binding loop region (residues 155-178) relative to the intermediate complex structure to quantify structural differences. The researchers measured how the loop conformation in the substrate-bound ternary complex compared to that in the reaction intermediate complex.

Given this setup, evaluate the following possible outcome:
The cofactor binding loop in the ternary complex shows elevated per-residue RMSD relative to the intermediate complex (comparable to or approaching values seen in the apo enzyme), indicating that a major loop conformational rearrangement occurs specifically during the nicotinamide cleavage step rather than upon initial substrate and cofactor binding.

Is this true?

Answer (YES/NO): YES